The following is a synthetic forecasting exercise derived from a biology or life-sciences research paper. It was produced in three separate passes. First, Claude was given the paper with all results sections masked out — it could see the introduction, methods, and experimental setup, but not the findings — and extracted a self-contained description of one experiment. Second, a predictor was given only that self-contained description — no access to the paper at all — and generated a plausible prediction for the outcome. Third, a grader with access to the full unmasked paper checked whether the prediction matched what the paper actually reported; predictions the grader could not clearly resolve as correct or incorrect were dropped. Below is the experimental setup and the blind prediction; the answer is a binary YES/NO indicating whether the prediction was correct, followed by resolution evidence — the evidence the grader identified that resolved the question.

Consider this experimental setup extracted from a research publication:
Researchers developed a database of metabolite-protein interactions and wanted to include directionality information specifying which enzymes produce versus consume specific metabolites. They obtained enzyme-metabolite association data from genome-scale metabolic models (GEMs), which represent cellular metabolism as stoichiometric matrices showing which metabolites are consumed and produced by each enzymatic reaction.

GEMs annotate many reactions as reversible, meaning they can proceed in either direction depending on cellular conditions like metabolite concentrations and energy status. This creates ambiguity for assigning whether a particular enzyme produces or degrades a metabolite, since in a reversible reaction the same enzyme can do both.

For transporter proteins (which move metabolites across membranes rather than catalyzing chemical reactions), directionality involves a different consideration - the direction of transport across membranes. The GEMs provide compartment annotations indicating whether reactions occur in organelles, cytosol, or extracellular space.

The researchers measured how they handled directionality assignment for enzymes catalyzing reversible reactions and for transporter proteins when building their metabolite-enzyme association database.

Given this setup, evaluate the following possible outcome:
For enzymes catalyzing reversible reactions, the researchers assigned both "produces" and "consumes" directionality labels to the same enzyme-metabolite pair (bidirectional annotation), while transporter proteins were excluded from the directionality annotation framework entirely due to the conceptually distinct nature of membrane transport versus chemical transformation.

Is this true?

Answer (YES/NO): NO